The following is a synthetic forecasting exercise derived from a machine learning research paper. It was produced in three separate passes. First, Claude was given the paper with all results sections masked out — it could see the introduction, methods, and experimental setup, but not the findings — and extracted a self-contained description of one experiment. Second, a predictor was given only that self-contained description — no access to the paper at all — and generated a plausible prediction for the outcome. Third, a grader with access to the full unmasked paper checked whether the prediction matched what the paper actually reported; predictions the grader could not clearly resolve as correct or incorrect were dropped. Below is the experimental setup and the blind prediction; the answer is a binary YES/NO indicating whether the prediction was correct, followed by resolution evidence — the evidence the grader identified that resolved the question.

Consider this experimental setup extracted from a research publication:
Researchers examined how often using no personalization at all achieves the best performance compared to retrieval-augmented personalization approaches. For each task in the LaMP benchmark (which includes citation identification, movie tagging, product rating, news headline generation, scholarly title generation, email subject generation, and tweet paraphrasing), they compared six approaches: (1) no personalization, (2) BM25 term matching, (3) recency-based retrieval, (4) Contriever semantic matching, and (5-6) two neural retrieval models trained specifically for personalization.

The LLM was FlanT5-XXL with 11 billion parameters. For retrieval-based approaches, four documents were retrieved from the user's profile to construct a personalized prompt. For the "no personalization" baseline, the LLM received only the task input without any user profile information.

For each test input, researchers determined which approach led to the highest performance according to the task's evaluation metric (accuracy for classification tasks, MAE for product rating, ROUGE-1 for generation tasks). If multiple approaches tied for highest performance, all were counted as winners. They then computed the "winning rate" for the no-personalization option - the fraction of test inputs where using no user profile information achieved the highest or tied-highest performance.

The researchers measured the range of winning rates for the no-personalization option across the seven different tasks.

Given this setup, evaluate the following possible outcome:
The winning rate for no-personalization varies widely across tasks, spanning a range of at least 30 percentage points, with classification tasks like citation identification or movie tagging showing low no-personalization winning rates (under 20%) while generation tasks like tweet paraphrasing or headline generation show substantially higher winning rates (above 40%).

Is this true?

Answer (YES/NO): NO